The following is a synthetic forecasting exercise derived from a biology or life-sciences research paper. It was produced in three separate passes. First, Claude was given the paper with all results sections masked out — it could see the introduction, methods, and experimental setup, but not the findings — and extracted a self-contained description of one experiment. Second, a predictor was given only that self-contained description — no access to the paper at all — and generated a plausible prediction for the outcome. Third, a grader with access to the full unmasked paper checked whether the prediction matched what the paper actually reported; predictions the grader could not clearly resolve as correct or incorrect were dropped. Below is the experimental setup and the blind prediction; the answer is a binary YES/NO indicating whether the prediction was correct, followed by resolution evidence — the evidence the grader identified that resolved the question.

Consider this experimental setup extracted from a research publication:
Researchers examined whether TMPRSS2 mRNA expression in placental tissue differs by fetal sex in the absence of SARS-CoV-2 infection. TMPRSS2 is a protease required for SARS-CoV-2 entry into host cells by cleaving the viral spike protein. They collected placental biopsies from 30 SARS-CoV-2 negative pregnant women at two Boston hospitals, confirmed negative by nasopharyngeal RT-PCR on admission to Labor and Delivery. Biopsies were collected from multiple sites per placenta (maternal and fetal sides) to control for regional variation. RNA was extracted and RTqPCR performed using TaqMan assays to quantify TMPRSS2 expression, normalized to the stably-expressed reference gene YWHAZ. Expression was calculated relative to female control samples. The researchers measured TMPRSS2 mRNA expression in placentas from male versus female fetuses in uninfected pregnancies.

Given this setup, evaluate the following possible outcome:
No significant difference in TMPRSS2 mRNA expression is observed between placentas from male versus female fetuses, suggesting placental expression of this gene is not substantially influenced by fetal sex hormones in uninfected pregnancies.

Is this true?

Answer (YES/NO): NO